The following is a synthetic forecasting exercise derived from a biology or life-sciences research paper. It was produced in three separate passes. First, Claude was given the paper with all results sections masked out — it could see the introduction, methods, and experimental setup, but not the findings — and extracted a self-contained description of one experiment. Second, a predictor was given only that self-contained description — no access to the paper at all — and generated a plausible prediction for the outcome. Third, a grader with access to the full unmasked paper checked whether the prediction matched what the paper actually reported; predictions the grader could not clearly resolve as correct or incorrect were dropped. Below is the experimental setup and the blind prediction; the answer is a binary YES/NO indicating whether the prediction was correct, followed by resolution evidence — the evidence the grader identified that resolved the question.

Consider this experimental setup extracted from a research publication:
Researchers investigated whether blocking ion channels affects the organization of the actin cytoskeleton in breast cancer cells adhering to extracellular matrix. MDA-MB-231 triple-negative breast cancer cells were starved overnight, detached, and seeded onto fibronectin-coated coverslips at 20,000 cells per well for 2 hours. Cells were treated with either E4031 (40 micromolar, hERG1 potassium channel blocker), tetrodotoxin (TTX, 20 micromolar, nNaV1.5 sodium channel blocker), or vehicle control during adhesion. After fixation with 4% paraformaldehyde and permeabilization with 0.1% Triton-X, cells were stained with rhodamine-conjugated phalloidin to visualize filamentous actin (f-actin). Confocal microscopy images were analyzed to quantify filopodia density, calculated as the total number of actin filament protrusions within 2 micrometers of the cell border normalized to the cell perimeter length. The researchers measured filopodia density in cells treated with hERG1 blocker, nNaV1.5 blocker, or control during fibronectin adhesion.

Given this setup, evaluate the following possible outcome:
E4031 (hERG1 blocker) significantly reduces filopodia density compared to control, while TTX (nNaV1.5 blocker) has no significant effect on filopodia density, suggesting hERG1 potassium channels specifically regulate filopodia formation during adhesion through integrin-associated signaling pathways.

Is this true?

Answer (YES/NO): NO